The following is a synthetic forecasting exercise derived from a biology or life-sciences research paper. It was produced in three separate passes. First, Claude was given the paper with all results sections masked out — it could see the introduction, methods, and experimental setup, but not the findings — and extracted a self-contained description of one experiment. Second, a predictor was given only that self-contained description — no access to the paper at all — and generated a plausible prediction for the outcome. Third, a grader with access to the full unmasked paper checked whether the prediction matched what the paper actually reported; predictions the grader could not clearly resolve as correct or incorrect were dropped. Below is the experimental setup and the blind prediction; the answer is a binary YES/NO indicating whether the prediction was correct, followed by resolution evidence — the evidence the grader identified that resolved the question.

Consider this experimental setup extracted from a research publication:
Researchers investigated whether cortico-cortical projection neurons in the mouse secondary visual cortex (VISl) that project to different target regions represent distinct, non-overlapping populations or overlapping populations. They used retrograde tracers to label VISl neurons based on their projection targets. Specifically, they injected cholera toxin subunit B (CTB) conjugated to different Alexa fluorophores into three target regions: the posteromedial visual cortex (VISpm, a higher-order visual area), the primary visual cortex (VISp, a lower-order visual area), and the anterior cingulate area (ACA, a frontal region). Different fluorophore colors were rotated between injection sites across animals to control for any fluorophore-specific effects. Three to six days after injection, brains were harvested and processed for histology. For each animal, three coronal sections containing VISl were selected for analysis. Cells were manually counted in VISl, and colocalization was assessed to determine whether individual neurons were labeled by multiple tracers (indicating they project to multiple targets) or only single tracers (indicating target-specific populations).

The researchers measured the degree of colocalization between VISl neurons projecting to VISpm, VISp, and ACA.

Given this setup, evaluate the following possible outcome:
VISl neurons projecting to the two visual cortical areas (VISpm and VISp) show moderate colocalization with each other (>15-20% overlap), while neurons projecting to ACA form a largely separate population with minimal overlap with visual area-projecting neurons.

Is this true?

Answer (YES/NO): NO